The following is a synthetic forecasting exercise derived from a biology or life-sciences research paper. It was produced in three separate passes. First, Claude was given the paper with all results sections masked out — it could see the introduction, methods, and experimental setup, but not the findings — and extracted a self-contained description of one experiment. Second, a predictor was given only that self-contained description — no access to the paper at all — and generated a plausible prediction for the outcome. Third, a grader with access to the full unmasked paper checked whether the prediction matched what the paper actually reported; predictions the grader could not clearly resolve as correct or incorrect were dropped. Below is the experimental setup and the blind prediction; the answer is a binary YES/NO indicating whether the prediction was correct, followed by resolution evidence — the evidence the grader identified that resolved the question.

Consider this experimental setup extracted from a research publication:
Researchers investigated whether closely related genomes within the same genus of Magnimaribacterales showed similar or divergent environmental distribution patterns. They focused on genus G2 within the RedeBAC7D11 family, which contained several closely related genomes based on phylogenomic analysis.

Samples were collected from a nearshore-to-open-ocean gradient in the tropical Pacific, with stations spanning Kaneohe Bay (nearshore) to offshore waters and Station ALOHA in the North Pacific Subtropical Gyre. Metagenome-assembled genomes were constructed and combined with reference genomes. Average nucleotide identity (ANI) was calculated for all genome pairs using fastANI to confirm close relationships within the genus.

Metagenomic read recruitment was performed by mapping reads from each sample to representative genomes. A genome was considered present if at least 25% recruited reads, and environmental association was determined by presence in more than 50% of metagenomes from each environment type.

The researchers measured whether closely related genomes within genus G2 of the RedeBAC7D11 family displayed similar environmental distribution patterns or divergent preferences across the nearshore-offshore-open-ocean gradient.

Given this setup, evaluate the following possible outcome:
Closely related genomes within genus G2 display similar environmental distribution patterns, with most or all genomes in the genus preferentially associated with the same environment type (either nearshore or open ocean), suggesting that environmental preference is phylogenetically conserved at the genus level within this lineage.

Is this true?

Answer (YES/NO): NO